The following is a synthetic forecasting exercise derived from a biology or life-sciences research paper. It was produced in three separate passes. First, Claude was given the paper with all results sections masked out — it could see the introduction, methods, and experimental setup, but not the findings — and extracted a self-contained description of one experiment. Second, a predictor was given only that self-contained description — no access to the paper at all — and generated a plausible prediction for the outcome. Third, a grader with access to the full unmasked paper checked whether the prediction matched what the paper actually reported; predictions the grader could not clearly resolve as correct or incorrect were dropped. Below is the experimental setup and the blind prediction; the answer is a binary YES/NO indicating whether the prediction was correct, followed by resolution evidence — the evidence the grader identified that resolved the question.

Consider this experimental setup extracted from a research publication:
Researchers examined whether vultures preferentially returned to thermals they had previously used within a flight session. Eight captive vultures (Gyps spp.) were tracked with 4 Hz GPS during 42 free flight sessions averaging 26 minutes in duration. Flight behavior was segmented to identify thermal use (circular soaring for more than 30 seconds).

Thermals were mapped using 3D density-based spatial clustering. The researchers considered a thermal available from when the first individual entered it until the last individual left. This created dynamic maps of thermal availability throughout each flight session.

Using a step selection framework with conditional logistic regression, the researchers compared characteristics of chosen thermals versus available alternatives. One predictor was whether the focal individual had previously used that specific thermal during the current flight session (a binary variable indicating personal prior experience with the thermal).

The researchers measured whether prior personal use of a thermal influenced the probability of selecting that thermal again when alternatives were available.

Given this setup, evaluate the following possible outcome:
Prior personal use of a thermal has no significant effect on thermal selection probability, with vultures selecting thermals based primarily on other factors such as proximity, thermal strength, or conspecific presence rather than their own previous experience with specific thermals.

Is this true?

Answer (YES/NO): YES